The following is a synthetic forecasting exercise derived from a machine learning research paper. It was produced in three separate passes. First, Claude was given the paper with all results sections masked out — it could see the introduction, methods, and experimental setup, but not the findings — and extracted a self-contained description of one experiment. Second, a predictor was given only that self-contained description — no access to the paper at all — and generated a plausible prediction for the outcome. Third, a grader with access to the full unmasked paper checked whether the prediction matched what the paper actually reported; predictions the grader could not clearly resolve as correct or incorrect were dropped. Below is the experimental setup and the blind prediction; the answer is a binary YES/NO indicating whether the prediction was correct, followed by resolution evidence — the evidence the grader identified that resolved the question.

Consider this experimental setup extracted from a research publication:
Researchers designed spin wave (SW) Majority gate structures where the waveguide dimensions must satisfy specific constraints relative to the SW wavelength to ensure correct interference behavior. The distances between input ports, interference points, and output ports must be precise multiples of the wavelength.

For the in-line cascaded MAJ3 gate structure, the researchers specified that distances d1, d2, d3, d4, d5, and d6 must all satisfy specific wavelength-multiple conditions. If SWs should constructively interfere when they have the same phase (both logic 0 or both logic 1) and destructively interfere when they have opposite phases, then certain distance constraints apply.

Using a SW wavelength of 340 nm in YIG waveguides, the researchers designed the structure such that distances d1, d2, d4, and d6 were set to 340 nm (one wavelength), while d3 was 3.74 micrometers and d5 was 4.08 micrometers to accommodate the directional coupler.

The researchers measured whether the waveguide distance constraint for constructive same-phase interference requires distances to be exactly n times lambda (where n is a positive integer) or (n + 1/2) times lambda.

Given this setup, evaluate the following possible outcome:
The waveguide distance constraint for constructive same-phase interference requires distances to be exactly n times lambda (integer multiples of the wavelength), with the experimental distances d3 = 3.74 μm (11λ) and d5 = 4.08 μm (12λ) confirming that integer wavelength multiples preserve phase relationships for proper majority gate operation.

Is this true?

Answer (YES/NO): YES